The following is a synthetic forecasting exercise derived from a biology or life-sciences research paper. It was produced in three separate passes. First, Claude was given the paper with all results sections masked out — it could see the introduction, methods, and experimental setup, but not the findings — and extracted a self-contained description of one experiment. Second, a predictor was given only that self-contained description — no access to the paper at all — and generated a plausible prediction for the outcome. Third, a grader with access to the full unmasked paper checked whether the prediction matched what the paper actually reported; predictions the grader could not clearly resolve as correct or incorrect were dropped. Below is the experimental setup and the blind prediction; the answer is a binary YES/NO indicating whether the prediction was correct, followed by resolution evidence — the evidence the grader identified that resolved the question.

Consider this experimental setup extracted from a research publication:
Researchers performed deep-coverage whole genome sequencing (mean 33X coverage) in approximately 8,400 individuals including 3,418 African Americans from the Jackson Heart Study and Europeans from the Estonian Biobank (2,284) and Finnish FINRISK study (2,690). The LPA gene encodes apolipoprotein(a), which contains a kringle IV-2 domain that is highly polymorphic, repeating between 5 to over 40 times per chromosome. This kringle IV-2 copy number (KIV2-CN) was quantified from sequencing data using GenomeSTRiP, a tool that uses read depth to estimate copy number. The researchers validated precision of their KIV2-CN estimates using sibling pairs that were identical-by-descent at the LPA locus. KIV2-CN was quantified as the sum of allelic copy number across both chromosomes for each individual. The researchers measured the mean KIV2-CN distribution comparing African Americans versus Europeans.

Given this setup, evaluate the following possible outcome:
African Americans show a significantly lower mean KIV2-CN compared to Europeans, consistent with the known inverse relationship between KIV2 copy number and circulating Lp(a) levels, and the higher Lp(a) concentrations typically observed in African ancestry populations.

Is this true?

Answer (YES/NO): NO